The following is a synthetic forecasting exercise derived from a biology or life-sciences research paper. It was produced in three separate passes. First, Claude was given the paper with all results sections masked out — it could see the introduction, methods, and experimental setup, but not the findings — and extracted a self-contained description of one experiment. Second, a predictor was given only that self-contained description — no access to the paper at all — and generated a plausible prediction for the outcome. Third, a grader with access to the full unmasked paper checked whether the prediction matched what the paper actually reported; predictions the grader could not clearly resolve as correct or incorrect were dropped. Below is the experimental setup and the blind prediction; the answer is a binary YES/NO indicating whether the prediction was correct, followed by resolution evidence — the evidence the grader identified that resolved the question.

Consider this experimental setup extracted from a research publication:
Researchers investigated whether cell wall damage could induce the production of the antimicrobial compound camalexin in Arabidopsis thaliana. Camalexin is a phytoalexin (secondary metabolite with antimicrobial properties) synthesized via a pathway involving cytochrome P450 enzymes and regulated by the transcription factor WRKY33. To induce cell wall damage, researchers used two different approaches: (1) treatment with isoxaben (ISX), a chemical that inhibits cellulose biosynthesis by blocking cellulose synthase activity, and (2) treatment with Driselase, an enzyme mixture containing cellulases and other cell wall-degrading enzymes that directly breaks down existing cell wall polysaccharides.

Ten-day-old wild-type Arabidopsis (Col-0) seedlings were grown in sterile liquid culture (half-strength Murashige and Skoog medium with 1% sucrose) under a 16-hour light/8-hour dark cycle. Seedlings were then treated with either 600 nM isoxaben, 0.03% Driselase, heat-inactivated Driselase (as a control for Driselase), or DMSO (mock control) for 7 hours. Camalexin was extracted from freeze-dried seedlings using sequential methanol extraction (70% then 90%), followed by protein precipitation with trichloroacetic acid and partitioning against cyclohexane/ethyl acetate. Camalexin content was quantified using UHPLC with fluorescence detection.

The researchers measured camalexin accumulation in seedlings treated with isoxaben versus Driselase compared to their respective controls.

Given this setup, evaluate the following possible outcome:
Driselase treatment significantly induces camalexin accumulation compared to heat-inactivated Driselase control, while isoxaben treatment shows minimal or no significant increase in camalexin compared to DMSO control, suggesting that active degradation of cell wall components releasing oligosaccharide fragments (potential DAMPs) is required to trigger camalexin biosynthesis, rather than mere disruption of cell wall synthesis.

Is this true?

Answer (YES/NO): NO